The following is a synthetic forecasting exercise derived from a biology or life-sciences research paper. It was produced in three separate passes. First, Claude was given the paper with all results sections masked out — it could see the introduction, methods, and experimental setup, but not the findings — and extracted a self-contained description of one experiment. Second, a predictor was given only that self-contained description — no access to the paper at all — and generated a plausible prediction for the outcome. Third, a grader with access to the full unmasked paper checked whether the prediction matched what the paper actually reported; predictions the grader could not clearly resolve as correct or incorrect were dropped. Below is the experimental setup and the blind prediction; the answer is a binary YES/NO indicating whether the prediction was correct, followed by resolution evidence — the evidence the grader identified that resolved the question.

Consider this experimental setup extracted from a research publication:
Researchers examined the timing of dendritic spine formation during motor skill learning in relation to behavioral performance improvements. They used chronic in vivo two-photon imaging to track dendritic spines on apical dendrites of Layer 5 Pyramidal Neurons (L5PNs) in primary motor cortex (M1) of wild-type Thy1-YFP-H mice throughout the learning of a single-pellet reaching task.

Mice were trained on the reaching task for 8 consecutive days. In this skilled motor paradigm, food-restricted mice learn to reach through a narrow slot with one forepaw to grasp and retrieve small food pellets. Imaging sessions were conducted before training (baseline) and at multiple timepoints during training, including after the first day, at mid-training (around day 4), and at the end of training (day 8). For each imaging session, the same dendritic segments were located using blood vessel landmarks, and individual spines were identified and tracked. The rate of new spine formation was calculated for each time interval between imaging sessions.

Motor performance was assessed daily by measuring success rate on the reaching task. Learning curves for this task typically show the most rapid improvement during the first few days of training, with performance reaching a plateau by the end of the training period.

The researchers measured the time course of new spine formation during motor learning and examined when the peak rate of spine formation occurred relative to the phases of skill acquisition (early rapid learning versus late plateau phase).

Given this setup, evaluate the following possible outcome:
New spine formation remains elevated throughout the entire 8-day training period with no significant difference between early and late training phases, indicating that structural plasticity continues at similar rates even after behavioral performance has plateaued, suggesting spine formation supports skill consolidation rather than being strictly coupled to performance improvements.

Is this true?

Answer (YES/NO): NO